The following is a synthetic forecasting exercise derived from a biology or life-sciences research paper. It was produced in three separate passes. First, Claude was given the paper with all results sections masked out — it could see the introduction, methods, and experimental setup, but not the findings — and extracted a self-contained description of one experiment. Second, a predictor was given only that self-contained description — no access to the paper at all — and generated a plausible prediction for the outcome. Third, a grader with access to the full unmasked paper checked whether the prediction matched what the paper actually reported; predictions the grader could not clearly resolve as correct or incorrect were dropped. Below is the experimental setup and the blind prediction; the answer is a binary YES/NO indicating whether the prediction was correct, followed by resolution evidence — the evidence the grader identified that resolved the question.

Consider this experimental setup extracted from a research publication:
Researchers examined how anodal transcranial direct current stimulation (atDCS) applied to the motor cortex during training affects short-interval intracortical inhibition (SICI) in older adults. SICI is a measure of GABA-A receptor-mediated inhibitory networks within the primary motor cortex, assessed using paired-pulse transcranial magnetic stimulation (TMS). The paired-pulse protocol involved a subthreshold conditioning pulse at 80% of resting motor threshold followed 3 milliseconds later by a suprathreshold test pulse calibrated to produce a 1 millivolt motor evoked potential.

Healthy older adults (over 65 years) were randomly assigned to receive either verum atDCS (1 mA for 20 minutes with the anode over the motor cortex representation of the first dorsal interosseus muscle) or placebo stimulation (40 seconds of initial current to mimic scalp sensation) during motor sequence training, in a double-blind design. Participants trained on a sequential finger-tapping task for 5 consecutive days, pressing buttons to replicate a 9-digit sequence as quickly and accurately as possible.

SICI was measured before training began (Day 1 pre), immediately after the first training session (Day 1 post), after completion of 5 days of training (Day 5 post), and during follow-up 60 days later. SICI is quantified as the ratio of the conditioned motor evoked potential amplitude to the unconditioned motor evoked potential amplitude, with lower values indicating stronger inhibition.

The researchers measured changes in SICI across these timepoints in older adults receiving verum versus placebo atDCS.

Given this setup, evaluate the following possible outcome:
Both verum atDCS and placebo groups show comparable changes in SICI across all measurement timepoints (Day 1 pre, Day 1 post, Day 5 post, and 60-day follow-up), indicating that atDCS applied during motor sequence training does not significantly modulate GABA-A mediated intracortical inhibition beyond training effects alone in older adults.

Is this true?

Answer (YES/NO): YES